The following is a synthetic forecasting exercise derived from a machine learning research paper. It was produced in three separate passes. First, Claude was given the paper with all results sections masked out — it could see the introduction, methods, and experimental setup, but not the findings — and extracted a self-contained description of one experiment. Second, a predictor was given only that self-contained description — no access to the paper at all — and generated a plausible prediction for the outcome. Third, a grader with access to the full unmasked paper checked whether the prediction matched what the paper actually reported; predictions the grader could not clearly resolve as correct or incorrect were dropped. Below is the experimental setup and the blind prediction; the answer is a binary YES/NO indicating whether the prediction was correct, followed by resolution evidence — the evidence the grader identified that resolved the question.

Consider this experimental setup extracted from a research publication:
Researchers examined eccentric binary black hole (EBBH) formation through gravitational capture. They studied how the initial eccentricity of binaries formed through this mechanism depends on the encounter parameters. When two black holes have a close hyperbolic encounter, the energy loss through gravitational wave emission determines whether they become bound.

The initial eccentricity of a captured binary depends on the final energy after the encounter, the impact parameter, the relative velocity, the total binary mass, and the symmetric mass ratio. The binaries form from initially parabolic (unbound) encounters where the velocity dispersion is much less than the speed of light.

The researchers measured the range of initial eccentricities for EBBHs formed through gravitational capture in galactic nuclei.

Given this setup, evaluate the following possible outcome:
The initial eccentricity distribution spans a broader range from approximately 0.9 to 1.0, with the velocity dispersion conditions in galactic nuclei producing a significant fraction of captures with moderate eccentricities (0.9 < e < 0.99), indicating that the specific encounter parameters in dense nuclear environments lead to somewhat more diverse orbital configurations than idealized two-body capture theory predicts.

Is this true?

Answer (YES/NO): NO